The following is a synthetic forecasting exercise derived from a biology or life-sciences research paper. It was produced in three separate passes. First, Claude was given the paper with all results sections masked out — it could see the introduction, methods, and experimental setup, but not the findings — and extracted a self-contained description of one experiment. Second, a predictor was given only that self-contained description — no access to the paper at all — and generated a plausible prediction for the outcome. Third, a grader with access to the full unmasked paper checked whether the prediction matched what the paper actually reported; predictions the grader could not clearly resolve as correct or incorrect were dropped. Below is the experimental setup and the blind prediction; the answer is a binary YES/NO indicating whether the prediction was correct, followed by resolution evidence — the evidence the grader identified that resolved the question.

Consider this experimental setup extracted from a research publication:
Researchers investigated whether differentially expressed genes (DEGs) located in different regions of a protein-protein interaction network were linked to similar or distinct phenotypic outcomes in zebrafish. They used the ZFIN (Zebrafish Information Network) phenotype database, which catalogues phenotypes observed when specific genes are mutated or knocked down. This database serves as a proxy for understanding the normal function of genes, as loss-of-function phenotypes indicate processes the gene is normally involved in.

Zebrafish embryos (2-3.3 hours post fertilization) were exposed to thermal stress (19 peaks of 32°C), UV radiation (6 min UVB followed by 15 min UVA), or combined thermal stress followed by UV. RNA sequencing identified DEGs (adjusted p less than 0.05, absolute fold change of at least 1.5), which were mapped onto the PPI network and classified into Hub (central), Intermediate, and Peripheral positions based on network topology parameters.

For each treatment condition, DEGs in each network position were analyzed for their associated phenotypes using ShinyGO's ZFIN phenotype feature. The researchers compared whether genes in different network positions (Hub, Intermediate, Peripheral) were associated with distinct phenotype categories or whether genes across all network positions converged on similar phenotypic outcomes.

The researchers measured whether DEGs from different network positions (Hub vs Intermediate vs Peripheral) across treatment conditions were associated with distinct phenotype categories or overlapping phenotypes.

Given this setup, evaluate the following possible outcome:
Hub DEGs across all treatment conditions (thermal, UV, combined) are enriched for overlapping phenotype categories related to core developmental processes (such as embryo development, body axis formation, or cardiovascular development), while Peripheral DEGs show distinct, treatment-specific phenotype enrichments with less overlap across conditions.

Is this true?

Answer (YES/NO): NO